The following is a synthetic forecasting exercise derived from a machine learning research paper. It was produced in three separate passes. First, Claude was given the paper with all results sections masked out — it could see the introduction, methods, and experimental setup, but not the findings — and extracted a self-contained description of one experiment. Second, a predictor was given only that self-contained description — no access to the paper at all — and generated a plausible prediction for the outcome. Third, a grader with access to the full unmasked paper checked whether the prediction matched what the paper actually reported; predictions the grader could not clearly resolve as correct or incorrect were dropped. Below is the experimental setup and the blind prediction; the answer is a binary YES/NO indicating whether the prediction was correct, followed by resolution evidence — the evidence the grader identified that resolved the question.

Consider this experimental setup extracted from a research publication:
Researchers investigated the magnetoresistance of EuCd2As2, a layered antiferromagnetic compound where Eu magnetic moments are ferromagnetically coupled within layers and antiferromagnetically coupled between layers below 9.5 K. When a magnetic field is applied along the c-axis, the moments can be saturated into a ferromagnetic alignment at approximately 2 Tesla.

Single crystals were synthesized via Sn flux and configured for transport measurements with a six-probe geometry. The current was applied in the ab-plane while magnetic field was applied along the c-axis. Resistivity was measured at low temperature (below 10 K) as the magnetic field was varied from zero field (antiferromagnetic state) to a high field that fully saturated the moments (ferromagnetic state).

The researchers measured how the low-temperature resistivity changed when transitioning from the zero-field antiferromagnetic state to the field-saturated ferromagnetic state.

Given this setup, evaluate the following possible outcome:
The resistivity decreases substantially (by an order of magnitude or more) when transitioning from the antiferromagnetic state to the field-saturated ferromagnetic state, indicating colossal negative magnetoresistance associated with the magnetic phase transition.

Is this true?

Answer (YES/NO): YES